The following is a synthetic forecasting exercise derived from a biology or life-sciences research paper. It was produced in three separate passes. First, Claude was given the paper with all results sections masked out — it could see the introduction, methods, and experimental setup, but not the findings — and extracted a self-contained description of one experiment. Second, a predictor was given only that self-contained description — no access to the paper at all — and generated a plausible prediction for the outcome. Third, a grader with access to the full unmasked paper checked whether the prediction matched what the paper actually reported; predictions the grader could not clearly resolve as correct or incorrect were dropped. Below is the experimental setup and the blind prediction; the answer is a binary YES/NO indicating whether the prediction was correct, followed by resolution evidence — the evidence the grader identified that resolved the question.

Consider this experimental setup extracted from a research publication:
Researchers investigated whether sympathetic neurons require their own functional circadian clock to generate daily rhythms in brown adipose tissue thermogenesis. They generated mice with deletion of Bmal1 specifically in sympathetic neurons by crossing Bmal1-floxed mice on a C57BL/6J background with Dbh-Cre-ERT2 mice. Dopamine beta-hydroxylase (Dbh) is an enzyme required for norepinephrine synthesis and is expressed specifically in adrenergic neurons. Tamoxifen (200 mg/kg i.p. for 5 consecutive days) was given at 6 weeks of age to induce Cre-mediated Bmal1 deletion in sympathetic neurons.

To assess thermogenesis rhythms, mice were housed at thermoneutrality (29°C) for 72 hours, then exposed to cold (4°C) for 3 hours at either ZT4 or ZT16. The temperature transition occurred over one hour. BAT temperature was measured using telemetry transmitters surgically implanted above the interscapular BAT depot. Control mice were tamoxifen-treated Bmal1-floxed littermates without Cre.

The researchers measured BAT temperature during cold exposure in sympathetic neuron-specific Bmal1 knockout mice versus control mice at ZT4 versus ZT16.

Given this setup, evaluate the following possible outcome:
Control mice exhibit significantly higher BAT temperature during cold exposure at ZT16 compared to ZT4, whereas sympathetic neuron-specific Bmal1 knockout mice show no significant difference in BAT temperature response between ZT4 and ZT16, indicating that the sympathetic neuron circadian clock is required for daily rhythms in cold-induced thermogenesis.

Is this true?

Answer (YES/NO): NO